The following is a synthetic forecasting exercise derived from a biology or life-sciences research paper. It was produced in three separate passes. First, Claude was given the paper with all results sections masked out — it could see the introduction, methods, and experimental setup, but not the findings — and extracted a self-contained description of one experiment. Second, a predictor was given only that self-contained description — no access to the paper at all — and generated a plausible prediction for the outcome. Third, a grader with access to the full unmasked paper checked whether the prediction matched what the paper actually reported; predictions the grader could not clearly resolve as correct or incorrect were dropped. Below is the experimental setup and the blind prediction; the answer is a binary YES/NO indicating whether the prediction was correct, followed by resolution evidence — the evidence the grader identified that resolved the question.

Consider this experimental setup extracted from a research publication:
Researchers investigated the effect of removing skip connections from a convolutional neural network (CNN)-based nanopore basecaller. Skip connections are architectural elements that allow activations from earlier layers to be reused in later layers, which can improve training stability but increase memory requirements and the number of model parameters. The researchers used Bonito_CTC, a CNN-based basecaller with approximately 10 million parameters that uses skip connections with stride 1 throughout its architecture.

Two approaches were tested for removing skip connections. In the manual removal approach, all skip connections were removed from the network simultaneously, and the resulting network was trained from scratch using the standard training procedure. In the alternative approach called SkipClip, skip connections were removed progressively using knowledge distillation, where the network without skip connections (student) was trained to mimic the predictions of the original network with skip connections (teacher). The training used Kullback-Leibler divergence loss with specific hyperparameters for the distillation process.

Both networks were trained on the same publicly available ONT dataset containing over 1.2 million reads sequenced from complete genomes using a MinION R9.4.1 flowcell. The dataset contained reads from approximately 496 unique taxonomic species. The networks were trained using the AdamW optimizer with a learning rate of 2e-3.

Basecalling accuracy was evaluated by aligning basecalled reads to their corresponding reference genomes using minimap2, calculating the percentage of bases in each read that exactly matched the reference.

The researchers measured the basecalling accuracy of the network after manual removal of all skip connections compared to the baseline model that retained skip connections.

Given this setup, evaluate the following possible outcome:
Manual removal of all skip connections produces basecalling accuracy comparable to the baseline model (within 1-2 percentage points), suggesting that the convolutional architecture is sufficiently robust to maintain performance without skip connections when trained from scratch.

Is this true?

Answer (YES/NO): NO